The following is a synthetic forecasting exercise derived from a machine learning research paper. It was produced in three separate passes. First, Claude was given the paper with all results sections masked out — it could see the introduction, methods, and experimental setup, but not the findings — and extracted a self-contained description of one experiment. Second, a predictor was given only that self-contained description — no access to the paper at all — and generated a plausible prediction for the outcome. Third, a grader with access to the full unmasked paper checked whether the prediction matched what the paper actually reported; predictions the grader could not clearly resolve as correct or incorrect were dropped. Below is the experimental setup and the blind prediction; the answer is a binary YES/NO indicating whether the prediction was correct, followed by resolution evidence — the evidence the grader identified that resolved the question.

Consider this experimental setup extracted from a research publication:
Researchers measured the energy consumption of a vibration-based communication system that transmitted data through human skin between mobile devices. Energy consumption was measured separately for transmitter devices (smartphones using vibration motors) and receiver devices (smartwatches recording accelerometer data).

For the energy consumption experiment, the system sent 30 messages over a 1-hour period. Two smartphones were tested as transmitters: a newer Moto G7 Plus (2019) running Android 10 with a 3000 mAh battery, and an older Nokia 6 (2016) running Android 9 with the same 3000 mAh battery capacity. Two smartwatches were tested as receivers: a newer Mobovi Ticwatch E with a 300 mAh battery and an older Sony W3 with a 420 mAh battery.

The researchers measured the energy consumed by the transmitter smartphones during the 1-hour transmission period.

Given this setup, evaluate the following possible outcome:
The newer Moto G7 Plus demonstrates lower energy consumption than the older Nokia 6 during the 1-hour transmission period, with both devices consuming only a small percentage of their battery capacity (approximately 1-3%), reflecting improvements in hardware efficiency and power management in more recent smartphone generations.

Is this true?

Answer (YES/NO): NO